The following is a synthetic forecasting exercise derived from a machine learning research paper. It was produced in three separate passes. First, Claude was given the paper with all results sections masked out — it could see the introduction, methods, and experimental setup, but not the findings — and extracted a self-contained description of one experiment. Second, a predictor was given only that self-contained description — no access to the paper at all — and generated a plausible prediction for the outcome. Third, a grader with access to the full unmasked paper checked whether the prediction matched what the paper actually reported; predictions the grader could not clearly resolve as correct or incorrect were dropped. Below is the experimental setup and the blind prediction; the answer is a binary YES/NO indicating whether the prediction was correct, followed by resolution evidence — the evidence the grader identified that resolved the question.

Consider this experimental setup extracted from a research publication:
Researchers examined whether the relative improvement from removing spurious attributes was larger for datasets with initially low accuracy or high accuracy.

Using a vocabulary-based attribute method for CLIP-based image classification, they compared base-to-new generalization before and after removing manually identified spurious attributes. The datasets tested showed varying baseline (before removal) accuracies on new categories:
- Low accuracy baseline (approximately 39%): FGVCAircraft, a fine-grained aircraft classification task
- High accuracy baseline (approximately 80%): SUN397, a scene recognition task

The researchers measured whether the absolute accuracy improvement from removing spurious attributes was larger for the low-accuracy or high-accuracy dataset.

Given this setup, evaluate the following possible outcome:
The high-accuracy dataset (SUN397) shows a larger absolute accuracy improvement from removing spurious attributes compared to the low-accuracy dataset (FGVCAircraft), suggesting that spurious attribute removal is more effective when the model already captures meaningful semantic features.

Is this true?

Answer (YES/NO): YES